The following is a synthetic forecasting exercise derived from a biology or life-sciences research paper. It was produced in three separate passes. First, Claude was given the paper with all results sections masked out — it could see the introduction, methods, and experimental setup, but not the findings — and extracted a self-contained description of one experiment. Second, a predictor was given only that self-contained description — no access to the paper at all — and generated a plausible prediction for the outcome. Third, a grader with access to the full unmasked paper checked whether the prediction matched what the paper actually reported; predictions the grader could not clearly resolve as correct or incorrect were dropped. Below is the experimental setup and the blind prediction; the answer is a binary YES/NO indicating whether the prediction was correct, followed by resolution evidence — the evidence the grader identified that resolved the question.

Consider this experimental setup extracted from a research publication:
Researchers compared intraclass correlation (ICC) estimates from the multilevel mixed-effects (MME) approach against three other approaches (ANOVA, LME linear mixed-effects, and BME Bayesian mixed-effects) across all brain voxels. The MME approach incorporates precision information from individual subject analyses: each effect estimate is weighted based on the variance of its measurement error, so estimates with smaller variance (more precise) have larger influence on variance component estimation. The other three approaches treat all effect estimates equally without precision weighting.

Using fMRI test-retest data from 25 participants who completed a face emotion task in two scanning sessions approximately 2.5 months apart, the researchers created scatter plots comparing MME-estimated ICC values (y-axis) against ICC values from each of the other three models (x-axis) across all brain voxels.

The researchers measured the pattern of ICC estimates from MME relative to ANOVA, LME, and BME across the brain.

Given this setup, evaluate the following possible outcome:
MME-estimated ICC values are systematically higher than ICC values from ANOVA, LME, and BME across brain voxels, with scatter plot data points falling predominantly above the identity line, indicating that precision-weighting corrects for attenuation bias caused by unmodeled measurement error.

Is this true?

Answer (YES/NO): NO